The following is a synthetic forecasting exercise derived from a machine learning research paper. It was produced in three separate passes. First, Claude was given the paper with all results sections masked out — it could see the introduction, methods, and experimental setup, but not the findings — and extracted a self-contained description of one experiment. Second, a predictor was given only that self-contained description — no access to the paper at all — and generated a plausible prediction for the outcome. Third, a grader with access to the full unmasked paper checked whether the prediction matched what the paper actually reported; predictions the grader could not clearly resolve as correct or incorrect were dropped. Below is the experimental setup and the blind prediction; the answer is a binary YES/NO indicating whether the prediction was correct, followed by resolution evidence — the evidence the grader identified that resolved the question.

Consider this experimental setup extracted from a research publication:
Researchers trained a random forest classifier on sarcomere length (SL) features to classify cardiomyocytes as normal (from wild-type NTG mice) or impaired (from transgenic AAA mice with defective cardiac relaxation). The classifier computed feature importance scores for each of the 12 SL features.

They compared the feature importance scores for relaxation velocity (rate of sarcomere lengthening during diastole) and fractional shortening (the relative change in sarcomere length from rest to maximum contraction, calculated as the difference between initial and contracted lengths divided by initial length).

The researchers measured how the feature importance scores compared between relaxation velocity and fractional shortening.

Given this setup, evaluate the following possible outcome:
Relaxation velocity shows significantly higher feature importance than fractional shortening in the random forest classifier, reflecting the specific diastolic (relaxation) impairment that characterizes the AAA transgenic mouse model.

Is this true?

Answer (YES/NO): NO